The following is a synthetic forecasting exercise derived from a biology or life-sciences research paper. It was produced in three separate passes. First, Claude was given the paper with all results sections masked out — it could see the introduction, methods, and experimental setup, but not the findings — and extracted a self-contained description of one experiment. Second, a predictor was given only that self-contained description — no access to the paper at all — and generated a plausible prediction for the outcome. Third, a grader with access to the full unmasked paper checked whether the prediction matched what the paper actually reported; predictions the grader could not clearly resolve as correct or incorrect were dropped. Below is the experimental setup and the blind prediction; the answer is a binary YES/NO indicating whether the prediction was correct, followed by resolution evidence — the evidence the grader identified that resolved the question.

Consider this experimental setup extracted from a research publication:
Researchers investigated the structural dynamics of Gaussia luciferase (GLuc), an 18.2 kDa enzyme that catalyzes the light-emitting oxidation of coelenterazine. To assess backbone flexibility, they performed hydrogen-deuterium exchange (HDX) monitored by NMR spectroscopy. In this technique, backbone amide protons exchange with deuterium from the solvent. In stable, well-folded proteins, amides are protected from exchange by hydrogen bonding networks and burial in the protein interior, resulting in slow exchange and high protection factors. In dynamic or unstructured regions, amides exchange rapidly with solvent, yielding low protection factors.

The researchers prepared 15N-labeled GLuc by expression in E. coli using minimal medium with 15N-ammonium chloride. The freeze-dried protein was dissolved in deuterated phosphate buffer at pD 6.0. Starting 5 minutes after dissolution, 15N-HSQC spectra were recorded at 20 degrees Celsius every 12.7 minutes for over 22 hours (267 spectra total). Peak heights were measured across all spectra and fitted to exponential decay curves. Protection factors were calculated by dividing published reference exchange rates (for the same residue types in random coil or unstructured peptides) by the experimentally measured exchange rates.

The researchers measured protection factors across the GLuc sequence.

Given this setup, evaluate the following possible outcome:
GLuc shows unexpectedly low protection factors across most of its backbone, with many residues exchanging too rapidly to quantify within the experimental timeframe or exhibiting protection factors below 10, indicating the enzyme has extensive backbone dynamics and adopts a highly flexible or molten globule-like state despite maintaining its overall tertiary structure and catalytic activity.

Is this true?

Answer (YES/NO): YES